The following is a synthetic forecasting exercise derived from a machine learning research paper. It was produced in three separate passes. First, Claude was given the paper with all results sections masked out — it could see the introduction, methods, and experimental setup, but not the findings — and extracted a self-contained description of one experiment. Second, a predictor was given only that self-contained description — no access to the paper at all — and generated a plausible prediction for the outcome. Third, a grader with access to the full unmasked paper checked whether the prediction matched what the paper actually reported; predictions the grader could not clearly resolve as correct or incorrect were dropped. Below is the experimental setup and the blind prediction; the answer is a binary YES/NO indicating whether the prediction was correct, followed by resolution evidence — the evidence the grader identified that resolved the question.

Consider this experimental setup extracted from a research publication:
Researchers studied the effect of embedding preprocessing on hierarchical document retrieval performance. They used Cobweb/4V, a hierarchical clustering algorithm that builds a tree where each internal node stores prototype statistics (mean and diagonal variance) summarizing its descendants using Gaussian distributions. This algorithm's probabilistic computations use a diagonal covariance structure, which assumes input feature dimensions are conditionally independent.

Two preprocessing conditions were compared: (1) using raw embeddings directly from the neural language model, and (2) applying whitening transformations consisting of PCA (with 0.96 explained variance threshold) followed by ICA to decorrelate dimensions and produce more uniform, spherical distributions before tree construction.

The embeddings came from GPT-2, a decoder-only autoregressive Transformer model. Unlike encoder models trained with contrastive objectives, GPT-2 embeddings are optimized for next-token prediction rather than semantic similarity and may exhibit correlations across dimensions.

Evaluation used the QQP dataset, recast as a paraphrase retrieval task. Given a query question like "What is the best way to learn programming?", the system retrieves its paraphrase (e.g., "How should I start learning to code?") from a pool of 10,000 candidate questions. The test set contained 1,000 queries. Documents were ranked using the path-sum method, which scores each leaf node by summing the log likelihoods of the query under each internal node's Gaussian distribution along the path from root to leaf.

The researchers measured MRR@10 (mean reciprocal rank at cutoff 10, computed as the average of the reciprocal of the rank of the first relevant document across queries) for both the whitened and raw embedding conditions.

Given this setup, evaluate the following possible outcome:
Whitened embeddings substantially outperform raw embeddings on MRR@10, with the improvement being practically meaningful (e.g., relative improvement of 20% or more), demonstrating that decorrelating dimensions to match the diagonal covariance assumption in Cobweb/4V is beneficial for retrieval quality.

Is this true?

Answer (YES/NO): YES